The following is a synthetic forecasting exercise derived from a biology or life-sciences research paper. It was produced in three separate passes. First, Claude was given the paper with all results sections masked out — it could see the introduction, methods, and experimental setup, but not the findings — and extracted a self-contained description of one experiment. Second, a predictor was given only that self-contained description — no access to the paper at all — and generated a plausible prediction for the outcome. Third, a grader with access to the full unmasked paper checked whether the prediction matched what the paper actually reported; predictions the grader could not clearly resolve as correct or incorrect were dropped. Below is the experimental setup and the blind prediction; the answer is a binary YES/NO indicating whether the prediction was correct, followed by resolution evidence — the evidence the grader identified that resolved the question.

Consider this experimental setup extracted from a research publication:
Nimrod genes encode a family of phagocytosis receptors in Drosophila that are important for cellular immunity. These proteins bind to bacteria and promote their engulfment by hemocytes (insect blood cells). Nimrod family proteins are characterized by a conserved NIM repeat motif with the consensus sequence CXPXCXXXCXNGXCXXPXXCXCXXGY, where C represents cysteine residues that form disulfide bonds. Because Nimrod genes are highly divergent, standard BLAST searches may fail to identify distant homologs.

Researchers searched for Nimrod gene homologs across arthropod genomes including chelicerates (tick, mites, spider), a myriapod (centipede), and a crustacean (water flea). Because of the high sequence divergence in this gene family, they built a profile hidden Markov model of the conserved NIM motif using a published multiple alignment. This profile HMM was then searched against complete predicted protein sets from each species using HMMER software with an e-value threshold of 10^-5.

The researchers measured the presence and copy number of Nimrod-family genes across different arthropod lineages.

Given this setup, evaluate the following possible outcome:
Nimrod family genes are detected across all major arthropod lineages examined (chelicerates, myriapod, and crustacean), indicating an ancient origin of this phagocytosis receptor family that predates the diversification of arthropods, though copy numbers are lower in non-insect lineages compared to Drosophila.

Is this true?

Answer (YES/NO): NO